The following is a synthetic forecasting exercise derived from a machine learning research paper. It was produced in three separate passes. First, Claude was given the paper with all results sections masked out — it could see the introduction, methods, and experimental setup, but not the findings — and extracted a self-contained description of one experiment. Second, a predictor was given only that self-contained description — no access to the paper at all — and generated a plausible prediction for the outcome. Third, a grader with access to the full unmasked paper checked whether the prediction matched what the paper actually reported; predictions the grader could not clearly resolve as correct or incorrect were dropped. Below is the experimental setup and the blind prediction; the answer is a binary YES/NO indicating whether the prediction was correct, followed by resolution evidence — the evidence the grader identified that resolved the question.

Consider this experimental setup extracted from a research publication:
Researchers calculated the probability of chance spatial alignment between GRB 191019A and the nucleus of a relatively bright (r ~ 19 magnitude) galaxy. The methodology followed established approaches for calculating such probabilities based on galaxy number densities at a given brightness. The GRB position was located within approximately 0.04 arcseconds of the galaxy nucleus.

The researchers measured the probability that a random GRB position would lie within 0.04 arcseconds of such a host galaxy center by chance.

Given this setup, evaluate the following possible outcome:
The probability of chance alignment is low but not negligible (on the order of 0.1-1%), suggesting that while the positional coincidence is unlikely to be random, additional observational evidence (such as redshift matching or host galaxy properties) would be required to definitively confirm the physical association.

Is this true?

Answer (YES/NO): NO